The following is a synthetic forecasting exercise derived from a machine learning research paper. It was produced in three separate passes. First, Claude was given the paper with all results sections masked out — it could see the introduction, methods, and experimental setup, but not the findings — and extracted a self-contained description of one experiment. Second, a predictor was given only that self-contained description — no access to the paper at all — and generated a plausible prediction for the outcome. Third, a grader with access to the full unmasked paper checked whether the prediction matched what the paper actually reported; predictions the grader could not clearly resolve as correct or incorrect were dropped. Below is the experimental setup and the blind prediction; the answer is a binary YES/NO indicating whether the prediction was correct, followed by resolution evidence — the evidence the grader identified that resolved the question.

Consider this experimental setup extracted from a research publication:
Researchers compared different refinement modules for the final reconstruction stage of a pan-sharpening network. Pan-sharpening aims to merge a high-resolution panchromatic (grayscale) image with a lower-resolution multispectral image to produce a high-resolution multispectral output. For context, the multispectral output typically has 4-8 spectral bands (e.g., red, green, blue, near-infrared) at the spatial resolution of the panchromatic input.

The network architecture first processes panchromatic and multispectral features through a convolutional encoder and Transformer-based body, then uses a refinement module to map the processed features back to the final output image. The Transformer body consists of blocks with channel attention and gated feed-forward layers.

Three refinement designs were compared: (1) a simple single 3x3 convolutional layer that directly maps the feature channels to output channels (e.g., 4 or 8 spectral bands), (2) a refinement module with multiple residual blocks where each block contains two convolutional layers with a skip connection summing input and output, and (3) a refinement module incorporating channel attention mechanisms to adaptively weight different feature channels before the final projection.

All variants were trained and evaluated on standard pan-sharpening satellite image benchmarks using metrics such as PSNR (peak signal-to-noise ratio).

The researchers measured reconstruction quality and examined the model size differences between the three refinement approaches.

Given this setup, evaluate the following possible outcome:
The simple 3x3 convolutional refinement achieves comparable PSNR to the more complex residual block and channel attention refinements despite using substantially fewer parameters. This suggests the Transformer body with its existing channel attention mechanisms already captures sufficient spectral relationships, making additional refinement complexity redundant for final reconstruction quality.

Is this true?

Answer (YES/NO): YES